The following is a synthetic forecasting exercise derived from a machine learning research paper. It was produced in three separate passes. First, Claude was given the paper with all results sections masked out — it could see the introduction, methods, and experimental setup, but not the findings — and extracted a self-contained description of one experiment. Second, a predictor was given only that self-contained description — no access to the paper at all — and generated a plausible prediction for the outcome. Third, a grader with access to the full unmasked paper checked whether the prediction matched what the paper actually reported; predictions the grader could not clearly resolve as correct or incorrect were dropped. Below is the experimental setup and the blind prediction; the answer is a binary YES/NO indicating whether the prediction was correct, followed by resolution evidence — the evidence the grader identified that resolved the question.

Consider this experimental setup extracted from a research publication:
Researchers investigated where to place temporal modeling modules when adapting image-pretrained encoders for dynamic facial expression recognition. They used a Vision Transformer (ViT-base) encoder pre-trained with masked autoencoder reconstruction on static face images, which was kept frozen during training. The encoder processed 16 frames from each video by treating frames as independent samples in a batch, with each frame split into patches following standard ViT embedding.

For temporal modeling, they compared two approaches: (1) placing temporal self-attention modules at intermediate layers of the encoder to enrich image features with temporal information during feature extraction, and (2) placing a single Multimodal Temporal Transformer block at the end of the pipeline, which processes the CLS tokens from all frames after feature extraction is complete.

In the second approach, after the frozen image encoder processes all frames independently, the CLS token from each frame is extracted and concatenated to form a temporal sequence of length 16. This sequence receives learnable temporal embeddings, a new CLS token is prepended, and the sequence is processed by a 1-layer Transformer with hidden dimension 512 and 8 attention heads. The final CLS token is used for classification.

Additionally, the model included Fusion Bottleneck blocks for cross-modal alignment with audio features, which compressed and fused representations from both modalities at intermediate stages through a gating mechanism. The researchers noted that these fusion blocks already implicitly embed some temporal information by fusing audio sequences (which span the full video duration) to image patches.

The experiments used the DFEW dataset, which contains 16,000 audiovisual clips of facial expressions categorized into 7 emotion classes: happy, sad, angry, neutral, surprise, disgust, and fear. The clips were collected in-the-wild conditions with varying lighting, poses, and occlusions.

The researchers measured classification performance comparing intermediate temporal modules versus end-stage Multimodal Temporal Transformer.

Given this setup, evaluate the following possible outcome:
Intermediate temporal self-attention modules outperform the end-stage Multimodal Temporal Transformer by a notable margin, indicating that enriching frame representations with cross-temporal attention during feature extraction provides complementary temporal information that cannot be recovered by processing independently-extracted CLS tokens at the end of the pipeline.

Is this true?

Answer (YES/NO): NO